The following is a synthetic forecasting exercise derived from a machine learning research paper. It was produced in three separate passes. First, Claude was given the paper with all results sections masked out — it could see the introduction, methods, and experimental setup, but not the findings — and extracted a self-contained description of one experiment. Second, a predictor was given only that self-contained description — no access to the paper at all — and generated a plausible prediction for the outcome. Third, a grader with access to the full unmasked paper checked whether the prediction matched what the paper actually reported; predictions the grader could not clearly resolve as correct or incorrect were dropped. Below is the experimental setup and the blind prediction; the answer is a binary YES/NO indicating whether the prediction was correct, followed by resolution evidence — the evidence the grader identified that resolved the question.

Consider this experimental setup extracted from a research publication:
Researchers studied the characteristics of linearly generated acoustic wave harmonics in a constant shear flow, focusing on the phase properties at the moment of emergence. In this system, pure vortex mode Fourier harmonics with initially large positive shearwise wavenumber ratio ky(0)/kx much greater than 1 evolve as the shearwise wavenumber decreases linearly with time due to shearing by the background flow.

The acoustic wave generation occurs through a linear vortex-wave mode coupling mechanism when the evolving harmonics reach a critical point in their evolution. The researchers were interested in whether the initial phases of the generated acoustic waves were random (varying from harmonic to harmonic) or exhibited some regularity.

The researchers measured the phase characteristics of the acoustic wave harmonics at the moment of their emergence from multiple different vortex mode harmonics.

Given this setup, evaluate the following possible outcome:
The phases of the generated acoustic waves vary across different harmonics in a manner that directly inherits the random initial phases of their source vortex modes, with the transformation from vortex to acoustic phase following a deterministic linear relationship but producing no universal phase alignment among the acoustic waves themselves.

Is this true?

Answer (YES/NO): NO